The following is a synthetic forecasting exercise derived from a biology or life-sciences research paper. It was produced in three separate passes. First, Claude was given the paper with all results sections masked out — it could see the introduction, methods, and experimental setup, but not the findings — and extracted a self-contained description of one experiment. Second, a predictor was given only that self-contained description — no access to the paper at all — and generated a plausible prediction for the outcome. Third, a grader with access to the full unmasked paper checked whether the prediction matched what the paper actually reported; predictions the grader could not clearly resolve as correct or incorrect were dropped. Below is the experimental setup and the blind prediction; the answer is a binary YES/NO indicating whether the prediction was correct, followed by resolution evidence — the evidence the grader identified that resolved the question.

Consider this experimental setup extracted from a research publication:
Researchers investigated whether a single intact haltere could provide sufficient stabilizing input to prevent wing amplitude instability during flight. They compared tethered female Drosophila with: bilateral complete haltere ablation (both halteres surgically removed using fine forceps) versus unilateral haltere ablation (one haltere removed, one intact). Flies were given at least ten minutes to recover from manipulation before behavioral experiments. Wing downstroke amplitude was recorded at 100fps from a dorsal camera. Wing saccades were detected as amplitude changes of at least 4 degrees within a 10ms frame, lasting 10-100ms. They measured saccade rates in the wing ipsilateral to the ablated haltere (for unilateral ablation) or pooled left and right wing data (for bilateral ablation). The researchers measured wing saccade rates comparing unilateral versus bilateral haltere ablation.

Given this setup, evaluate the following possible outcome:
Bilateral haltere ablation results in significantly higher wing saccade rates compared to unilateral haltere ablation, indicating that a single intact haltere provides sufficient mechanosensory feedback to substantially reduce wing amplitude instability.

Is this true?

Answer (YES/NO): YES